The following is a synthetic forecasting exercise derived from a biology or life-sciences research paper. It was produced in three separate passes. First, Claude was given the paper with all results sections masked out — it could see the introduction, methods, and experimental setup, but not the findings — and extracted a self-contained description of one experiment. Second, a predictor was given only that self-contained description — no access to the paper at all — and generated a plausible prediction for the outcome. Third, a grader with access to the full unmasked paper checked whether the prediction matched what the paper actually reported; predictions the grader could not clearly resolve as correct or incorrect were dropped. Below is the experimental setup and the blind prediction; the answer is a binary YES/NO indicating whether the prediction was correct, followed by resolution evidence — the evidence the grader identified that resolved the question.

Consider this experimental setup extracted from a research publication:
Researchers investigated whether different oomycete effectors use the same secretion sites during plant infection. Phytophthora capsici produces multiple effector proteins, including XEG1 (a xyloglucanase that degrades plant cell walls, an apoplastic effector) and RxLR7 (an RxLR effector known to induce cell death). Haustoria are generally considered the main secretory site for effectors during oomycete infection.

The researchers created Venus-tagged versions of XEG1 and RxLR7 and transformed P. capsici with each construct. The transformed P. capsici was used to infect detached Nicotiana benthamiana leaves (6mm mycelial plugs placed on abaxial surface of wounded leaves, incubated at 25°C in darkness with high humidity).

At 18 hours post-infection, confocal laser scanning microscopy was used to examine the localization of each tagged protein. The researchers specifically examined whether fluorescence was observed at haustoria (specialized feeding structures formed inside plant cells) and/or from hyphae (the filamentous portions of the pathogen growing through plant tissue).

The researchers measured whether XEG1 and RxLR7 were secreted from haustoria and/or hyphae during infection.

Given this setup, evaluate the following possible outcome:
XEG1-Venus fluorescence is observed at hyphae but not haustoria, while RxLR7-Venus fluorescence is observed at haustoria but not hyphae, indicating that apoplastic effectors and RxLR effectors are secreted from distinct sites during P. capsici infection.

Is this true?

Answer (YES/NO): NO